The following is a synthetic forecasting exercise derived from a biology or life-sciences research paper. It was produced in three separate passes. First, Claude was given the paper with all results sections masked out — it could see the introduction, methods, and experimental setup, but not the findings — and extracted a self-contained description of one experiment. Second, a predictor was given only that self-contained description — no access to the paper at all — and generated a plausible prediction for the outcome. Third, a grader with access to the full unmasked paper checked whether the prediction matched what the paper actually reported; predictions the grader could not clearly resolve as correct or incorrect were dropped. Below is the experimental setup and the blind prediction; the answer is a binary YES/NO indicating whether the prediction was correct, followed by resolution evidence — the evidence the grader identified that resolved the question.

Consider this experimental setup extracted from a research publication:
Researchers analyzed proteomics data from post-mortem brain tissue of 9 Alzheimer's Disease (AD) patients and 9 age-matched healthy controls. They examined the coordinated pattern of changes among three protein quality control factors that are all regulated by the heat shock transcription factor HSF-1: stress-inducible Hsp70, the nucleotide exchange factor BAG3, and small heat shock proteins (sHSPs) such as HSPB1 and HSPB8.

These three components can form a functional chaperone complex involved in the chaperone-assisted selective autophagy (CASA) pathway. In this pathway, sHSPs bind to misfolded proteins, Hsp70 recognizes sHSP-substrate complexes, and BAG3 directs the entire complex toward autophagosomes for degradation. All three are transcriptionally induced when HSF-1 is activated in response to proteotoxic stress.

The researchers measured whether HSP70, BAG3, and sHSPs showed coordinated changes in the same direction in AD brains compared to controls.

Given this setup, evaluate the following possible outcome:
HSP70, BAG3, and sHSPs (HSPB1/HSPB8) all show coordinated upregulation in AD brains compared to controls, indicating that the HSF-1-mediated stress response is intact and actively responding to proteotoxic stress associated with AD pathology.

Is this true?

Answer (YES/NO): YES